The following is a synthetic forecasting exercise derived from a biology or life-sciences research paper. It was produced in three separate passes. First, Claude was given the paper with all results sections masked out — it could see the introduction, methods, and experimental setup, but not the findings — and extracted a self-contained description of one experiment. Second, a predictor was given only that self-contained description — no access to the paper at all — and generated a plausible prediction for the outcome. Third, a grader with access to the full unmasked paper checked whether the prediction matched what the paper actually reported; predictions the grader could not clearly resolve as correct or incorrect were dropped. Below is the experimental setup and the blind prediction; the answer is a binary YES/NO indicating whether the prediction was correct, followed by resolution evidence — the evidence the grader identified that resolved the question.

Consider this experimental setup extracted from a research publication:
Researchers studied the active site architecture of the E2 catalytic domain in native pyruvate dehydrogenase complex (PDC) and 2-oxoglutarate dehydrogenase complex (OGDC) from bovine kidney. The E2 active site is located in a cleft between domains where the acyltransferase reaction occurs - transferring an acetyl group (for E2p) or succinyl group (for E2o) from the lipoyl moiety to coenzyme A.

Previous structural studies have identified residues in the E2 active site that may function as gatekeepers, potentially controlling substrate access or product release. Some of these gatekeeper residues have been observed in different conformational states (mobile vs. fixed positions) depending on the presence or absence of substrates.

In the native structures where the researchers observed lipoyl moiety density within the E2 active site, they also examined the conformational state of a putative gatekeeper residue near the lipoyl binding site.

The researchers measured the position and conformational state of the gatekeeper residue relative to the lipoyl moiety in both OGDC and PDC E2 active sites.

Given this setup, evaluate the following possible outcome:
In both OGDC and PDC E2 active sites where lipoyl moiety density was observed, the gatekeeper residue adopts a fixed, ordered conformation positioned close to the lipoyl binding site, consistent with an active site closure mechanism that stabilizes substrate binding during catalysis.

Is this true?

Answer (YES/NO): NO